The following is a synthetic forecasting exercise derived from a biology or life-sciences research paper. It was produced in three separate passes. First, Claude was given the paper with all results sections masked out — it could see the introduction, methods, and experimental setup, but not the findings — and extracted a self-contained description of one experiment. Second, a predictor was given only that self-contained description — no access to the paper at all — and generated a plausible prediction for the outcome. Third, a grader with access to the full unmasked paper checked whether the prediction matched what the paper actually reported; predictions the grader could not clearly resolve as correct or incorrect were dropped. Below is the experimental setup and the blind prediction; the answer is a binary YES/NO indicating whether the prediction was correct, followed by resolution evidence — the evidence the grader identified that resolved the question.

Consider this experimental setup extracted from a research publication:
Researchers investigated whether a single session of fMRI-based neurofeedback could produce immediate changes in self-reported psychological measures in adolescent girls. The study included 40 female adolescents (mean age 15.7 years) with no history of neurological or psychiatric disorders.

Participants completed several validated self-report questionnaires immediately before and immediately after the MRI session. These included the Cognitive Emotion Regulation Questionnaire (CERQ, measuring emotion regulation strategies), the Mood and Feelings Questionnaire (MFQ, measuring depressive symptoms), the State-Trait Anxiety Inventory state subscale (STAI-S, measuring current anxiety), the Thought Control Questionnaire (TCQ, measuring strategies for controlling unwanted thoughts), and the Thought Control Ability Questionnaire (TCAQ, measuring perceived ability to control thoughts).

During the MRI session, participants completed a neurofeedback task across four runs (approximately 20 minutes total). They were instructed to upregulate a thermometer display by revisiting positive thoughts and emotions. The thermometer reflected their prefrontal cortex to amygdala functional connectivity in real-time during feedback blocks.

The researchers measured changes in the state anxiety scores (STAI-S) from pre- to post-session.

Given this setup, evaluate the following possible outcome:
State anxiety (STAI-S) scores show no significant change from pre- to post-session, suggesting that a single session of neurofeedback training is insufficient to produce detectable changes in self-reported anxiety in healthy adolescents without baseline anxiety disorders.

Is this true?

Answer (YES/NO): YES